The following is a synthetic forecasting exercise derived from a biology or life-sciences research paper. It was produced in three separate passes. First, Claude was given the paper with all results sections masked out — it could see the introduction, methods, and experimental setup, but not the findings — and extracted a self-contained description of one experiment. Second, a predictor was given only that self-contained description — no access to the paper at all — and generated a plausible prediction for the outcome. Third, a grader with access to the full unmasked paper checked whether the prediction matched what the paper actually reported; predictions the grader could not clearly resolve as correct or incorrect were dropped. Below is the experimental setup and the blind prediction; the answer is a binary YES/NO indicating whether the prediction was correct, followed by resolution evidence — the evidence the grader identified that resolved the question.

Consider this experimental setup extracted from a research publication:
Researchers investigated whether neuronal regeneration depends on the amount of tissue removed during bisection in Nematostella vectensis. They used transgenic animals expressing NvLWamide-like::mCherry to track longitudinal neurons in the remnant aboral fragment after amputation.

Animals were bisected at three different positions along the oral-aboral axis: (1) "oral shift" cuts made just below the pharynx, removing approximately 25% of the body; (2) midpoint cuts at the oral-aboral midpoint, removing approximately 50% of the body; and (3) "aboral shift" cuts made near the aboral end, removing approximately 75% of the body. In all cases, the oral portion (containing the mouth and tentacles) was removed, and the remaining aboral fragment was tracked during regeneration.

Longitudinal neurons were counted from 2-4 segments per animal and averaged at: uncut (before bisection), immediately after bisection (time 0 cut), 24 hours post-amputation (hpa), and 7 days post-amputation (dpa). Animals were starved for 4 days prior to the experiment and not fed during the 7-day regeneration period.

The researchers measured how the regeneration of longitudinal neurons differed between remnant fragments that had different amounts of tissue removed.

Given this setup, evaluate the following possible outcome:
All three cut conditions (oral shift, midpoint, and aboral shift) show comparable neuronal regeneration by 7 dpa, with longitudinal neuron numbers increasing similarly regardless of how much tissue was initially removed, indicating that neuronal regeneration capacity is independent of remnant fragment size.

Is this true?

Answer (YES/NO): NO